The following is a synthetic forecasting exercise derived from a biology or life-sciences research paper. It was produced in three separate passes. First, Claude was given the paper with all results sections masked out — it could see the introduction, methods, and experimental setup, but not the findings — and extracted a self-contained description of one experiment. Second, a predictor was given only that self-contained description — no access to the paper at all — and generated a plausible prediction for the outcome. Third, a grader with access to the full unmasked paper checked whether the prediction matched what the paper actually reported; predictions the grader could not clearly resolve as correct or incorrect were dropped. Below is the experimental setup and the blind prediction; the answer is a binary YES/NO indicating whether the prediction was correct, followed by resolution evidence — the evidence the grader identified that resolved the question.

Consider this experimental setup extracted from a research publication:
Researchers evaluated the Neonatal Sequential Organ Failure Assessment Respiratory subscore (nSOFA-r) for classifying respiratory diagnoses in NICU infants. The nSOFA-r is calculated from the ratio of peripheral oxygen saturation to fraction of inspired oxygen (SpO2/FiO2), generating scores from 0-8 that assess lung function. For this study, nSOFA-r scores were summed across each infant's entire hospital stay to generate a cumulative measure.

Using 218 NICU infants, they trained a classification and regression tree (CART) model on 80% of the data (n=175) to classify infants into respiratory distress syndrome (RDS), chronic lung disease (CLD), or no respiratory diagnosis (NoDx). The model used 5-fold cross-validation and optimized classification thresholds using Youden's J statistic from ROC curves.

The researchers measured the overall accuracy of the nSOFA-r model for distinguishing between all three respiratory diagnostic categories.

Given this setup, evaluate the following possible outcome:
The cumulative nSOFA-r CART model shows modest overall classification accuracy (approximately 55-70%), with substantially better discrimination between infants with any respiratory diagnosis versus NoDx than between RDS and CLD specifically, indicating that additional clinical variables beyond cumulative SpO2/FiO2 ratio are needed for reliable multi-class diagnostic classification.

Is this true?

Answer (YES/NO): NO